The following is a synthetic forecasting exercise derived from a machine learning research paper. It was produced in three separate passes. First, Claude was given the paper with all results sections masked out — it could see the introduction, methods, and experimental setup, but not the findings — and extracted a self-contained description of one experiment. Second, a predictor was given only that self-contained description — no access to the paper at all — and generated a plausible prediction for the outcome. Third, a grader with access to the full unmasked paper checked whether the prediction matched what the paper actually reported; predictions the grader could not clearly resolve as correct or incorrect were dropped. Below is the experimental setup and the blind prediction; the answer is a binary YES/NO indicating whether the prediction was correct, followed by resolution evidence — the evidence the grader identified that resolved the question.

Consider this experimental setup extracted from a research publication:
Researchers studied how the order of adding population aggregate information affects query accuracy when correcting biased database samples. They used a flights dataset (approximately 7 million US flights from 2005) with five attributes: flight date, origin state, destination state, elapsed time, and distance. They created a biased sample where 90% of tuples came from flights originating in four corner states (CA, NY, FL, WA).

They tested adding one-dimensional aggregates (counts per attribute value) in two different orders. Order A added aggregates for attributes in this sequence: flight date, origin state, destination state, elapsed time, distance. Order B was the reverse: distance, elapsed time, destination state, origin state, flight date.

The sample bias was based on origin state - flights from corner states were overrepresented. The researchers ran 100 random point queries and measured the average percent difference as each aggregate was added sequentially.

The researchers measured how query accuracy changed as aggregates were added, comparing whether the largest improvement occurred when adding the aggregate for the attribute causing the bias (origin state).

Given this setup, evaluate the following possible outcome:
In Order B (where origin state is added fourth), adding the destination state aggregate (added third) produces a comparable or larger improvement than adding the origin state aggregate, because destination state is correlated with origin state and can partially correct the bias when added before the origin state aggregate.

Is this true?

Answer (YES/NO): NO